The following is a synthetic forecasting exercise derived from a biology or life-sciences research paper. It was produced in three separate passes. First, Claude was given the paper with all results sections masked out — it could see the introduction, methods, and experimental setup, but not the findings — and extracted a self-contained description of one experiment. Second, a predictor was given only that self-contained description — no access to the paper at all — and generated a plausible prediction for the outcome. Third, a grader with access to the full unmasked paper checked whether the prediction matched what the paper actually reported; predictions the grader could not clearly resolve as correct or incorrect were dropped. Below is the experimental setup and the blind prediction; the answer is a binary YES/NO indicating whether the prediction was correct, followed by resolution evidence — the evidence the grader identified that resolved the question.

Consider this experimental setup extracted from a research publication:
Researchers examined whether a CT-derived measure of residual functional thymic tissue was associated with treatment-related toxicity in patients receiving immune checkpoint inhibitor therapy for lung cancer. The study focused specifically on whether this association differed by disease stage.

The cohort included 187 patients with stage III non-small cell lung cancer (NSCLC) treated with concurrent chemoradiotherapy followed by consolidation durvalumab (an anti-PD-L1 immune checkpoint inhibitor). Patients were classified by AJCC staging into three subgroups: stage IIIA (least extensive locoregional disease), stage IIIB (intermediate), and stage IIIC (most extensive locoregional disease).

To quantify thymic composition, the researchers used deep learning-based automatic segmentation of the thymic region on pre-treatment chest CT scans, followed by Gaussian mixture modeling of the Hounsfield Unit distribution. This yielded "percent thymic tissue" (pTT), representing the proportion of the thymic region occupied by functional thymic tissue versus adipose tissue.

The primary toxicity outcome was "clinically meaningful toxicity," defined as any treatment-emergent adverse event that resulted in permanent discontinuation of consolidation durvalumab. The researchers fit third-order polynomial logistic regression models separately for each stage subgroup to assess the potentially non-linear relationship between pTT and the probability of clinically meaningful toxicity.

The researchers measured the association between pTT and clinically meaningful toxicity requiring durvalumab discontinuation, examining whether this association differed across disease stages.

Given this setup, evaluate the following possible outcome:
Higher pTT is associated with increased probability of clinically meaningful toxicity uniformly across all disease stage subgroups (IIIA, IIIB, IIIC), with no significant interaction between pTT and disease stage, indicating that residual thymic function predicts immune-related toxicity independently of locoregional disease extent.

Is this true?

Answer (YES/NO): NO